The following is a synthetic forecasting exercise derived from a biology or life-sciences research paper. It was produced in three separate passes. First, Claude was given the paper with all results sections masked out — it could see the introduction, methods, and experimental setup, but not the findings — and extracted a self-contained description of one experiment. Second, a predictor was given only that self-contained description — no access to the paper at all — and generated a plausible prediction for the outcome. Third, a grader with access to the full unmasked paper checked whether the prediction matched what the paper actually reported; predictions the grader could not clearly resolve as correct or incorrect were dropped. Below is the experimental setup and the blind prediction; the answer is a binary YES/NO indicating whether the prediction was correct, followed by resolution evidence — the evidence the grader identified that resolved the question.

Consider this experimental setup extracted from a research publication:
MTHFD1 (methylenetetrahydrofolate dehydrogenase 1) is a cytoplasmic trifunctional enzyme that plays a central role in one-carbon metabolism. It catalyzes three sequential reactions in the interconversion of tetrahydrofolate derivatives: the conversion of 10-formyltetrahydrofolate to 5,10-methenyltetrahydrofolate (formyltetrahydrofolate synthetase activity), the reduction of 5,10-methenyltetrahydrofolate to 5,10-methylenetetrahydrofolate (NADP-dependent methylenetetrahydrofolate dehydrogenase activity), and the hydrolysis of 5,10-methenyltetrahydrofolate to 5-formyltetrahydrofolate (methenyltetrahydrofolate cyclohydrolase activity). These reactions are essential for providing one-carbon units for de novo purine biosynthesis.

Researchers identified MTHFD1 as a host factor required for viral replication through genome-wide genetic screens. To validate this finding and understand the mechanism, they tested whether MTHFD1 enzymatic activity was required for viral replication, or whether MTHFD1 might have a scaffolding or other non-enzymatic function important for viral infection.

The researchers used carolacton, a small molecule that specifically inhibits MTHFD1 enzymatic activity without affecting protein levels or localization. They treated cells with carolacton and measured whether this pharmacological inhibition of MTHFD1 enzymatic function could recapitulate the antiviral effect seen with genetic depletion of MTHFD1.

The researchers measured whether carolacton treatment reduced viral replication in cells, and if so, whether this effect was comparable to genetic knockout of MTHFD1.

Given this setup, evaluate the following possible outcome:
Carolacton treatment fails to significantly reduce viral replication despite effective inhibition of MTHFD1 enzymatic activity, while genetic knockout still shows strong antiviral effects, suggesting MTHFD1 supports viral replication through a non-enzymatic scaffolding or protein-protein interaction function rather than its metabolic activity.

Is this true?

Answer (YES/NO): NO